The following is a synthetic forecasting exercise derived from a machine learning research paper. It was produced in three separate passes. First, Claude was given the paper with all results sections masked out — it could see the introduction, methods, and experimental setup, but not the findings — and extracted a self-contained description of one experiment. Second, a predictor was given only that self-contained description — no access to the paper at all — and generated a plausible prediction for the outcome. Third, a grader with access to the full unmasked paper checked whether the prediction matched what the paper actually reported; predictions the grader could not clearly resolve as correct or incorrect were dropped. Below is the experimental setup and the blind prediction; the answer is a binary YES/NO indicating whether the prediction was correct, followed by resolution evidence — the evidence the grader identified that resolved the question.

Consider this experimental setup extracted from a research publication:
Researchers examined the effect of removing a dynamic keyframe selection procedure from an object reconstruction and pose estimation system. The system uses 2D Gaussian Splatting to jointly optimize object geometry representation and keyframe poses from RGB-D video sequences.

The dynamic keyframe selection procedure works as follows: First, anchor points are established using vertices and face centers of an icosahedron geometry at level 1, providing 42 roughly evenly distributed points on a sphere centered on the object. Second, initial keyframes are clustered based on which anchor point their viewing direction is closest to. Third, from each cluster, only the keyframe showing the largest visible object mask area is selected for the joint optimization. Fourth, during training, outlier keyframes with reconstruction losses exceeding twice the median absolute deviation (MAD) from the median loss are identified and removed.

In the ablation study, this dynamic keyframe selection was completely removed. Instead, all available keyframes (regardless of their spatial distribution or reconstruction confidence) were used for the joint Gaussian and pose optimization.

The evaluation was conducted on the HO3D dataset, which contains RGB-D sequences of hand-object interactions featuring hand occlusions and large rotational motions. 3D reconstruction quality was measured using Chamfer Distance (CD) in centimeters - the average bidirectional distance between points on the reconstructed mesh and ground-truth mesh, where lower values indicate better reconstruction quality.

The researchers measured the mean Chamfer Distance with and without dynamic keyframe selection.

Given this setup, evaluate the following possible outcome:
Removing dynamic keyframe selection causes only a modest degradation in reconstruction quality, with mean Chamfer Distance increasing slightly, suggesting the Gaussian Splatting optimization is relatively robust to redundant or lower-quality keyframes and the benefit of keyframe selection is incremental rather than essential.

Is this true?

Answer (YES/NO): NO